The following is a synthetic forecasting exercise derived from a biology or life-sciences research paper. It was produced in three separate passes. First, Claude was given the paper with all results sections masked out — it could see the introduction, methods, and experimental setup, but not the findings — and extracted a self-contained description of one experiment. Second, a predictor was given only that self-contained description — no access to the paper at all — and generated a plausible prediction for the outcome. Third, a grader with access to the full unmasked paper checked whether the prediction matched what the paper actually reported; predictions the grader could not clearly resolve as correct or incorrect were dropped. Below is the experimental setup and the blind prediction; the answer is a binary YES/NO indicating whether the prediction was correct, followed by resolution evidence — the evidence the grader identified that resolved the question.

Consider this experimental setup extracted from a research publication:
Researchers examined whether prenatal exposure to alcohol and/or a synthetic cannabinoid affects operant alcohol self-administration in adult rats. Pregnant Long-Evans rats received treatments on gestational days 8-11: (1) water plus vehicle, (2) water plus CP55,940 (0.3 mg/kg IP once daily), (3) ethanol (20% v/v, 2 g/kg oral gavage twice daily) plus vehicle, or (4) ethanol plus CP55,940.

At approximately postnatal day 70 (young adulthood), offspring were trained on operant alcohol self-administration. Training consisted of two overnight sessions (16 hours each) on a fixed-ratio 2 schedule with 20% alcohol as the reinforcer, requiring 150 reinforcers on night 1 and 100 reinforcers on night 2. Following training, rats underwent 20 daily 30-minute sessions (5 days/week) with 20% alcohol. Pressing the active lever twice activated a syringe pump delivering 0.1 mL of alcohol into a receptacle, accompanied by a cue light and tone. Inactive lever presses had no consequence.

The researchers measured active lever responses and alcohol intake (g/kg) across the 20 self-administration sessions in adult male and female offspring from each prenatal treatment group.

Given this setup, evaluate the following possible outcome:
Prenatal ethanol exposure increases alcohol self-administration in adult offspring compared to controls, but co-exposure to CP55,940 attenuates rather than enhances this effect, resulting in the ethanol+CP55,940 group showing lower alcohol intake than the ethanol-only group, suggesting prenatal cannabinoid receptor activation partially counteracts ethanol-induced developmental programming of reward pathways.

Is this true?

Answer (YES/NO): NO